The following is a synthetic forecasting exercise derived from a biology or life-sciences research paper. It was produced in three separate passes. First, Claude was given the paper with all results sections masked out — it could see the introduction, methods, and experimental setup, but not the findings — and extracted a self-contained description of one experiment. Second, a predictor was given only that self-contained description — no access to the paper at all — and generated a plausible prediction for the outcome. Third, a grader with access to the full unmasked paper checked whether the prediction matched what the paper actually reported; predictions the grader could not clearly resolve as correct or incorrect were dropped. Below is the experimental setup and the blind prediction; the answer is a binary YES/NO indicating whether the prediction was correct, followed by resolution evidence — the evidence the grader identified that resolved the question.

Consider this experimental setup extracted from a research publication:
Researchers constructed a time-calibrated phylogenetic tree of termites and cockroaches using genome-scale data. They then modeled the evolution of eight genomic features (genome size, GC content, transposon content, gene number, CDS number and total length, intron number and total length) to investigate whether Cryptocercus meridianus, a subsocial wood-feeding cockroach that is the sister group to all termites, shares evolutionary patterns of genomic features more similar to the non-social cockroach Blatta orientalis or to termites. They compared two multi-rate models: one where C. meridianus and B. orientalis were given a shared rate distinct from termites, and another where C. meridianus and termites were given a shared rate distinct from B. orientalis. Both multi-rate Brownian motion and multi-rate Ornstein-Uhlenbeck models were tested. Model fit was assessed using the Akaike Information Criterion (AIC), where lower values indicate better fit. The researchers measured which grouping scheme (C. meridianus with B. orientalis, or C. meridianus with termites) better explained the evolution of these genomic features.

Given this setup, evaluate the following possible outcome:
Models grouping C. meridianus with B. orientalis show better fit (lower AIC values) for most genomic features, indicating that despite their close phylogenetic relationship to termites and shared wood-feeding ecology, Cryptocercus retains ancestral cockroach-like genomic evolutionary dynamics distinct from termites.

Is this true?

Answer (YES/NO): NO